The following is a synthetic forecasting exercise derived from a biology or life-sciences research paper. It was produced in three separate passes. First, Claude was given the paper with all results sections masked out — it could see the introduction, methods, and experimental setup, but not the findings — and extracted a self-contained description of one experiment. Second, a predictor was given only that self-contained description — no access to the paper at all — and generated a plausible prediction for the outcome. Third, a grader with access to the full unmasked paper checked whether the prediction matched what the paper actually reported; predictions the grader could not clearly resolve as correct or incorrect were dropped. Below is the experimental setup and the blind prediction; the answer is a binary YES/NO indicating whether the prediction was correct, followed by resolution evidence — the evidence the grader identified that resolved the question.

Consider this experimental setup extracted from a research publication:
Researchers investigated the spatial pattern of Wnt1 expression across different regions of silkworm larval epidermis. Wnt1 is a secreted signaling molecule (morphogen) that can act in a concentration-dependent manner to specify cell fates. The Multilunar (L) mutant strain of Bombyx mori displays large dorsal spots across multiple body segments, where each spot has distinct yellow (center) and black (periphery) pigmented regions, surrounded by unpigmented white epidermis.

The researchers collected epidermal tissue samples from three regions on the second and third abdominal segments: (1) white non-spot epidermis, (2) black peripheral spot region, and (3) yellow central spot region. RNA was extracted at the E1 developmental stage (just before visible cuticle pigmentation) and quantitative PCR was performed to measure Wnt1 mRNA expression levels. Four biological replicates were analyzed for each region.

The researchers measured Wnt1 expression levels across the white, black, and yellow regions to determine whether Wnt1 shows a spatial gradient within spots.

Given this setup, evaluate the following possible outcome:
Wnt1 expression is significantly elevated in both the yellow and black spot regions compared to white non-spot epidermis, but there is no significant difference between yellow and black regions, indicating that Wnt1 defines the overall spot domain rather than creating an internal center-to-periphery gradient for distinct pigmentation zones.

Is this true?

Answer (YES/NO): NO